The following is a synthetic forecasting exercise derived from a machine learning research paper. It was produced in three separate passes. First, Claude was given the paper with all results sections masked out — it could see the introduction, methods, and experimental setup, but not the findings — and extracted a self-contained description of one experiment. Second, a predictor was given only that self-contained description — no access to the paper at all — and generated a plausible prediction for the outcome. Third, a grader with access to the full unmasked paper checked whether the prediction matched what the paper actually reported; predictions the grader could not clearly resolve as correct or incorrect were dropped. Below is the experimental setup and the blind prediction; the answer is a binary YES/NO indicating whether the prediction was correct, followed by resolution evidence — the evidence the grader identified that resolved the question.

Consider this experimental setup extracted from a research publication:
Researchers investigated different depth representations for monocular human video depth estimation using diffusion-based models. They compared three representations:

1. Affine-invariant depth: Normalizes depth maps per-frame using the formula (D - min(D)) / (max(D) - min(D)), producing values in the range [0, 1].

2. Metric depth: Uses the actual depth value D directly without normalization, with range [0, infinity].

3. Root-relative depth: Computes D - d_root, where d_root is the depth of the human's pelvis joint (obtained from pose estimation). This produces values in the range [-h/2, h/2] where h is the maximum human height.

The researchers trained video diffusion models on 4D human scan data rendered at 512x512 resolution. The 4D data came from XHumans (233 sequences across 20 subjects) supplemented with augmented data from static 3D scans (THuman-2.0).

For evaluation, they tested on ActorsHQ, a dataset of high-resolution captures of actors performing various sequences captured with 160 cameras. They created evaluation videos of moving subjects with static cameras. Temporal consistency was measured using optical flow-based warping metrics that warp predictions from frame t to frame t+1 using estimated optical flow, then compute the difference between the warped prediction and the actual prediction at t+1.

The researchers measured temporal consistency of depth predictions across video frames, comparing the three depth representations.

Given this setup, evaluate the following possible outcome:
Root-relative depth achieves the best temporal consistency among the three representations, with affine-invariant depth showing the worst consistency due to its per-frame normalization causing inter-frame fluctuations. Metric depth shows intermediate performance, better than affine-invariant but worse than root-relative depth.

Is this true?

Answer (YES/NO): NO